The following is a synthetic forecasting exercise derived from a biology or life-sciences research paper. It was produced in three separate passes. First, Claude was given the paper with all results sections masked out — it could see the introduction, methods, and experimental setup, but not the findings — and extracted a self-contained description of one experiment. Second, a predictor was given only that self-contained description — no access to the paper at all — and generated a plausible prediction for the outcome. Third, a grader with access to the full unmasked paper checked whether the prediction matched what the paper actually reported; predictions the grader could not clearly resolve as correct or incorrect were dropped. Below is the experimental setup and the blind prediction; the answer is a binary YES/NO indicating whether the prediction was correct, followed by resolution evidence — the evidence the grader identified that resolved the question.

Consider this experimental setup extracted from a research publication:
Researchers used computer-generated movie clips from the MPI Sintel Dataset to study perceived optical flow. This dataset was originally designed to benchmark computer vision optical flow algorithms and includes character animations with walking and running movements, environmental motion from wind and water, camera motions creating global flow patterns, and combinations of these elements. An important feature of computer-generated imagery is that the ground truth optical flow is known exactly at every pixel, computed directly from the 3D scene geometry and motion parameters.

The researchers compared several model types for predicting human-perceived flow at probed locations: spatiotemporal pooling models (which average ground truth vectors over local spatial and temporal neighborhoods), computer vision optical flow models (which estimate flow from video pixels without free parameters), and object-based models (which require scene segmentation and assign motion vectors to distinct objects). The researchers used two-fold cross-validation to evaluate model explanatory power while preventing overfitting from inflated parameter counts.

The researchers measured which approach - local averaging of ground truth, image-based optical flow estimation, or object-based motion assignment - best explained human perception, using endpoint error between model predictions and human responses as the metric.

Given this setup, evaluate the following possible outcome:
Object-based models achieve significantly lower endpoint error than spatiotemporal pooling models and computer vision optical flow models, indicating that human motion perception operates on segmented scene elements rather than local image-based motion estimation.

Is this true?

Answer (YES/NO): NO